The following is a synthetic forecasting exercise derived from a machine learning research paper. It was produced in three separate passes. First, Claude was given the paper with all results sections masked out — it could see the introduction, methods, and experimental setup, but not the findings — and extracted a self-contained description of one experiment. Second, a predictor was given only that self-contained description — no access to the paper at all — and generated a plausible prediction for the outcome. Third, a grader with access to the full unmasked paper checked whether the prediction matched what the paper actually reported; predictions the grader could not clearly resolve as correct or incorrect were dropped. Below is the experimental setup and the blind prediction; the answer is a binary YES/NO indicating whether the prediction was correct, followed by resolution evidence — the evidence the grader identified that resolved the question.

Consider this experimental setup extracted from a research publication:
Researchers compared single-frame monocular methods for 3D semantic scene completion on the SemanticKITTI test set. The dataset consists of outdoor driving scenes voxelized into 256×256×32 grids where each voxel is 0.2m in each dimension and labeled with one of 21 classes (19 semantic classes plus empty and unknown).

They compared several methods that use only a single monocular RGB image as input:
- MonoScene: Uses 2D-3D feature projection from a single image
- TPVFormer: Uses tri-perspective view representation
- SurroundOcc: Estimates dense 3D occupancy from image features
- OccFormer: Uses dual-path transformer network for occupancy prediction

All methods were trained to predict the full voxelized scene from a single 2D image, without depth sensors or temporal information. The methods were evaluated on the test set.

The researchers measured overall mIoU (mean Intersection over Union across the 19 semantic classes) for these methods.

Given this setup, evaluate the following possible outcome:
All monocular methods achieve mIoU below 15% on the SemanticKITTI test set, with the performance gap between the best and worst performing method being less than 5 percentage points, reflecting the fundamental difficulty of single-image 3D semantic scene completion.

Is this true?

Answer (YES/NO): YES